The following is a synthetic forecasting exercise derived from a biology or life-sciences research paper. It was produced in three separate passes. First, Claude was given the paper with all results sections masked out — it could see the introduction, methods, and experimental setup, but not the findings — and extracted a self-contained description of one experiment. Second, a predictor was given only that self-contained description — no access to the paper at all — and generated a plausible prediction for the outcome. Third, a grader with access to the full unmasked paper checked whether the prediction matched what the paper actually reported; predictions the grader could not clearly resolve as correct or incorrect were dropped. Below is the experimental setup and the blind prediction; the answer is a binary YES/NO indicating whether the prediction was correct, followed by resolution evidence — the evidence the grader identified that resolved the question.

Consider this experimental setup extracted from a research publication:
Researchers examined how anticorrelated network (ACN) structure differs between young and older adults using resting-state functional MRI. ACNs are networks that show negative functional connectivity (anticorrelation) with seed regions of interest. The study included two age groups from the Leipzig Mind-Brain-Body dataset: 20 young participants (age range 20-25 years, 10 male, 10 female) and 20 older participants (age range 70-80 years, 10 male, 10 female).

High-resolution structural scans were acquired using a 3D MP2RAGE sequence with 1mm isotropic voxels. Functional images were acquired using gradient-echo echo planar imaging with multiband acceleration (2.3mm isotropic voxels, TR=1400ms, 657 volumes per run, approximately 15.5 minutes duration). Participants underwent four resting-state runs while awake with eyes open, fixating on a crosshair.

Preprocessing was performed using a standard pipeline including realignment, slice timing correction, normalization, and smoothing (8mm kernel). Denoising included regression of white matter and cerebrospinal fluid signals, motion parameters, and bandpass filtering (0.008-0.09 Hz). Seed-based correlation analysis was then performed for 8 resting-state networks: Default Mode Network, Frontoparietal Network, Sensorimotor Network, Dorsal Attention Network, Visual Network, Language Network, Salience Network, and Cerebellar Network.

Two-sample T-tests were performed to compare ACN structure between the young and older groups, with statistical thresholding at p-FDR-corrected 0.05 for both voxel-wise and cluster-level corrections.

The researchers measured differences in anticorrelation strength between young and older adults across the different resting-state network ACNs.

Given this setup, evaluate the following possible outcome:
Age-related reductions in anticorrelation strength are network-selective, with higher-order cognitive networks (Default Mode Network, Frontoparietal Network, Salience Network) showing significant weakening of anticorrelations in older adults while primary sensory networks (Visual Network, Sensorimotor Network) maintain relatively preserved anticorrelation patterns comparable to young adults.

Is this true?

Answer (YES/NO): NO